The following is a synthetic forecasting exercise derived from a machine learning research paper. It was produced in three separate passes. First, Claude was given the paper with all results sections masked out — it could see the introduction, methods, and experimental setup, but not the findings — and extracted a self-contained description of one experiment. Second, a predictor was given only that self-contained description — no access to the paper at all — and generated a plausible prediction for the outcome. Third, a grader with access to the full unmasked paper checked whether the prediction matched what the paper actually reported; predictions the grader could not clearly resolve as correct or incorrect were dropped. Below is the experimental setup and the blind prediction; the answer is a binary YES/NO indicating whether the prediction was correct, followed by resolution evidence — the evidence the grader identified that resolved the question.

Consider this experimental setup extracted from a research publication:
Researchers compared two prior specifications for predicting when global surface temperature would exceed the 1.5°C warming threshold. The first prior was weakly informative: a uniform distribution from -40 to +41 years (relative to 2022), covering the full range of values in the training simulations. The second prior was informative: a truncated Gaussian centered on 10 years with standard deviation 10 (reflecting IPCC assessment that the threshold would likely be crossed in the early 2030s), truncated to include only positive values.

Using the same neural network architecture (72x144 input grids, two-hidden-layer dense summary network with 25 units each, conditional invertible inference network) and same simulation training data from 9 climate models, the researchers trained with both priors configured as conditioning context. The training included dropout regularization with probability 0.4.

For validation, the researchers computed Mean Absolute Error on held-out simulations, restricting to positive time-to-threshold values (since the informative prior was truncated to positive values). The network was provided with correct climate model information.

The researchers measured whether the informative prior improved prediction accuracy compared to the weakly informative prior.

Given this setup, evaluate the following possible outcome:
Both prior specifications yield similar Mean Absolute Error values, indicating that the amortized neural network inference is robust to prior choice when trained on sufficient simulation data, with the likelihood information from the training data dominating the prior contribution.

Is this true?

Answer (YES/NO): YES